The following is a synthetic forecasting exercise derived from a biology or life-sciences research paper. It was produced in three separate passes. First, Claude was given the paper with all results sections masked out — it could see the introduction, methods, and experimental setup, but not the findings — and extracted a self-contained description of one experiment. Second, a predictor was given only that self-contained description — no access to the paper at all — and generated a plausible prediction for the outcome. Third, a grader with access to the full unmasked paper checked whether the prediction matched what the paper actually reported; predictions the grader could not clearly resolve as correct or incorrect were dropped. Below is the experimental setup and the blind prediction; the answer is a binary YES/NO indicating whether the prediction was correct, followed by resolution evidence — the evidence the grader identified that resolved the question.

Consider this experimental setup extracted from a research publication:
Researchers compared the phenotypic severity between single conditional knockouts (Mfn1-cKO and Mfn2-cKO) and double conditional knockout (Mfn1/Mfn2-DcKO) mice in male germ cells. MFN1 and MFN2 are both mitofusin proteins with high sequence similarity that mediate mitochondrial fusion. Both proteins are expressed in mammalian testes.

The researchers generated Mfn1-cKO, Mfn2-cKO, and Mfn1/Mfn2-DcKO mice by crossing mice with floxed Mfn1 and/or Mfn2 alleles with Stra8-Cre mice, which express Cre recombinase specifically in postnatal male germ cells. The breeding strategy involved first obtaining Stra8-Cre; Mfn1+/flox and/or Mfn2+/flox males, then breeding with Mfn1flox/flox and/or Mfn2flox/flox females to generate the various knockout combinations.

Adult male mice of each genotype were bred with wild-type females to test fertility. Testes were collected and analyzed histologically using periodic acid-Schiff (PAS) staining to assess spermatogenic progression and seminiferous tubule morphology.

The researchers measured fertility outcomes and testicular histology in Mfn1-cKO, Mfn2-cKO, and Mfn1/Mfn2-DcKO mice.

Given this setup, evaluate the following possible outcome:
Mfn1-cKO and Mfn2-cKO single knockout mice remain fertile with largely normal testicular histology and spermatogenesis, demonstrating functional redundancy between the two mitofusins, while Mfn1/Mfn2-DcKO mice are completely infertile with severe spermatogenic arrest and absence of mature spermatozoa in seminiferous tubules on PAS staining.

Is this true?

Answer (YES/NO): NO